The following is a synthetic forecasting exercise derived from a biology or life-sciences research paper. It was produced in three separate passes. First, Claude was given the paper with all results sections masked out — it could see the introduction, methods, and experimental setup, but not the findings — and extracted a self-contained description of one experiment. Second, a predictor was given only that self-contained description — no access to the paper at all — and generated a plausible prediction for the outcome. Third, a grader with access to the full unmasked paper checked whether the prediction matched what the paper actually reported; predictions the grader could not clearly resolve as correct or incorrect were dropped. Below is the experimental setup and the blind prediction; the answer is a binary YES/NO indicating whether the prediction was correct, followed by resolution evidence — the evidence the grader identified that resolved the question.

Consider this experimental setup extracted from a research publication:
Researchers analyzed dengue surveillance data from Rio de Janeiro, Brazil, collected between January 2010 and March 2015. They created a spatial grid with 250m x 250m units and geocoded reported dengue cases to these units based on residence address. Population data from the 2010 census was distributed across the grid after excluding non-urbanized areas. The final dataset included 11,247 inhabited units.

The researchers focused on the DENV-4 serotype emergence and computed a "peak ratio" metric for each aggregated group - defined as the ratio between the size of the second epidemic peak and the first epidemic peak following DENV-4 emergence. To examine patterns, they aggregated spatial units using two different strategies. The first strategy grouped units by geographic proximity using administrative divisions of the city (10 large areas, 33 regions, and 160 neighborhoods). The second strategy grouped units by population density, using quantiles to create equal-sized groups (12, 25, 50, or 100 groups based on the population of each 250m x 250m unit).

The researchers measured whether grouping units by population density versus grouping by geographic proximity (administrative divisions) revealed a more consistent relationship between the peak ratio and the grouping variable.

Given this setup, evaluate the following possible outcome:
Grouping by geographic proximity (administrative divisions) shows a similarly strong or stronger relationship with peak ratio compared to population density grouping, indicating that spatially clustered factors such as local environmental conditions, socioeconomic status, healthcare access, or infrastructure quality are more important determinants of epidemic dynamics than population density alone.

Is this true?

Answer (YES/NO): NO